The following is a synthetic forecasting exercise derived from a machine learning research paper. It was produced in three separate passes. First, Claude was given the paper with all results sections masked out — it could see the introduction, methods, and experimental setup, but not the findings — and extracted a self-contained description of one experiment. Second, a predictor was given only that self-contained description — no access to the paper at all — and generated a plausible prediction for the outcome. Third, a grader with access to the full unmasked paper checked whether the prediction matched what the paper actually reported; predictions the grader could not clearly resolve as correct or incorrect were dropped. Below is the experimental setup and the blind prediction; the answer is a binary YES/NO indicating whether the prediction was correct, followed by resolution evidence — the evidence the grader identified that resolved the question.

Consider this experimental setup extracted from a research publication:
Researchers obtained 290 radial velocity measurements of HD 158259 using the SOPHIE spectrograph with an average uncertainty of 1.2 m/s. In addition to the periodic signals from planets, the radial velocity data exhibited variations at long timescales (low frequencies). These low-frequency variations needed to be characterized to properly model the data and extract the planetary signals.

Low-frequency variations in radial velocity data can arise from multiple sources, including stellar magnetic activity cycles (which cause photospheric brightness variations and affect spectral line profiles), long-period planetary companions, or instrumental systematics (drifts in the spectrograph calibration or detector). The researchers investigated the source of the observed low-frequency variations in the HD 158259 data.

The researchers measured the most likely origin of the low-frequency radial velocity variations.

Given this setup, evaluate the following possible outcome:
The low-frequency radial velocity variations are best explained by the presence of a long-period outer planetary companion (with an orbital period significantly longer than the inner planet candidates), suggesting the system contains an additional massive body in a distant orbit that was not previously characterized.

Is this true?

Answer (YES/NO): NO